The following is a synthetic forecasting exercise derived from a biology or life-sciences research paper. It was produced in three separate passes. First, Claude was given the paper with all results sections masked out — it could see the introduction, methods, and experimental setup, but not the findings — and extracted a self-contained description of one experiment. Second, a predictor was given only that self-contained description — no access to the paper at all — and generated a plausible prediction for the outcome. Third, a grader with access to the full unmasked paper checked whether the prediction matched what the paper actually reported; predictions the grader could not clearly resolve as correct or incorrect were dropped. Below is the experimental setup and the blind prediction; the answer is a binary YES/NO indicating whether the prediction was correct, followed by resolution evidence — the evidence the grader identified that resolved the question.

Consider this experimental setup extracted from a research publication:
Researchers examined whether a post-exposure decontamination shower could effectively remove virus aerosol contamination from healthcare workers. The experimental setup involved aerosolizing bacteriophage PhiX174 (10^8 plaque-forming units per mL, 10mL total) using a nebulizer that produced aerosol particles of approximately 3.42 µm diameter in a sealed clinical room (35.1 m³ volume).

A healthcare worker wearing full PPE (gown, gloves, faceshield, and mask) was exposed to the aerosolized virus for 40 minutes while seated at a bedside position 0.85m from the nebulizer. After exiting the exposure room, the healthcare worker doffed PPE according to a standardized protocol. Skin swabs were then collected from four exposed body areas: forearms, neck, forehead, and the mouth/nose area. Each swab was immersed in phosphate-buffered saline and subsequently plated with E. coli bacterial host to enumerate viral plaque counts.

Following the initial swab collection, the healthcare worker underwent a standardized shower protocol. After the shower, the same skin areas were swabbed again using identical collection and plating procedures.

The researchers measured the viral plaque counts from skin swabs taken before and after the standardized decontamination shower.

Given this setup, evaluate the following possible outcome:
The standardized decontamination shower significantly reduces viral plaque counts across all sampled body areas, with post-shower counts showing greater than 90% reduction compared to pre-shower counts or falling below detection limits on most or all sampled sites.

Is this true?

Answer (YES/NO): YES